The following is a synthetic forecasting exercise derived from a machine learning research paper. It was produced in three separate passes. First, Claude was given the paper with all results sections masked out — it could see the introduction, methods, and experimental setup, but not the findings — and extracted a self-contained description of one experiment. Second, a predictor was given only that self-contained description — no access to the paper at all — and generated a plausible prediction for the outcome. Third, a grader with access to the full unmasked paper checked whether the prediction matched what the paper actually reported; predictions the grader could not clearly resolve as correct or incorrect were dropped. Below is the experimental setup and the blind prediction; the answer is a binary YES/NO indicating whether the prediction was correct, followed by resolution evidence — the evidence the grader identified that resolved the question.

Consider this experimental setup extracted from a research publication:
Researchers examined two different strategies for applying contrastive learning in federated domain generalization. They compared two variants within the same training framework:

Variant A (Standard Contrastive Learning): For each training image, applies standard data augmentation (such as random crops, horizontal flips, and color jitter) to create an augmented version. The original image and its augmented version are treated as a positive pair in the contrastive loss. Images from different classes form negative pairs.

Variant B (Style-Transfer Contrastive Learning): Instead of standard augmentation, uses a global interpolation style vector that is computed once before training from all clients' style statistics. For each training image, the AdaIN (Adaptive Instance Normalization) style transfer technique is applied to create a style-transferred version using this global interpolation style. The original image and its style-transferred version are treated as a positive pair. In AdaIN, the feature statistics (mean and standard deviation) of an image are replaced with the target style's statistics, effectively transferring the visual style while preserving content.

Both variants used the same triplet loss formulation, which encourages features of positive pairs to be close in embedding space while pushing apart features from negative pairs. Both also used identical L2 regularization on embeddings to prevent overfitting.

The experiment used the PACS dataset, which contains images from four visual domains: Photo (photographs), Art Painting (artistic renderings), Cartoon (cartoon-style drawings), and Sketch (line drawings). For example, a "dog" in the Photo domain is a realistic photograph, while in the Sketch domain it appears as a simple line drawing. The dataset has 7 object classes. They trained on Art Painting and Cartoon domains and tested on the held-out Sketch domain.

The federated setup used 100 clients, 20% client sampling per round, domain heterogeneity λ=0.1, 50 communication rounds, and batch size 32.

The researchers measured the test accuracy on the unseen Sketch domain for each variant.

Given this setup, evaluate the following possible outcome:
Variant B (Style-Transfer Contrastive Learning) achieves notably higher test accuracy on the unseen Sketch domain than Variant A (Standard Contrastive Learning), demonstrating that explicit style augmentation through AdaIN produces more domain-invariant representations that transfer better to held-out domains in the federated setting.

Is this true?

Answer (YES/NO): YES